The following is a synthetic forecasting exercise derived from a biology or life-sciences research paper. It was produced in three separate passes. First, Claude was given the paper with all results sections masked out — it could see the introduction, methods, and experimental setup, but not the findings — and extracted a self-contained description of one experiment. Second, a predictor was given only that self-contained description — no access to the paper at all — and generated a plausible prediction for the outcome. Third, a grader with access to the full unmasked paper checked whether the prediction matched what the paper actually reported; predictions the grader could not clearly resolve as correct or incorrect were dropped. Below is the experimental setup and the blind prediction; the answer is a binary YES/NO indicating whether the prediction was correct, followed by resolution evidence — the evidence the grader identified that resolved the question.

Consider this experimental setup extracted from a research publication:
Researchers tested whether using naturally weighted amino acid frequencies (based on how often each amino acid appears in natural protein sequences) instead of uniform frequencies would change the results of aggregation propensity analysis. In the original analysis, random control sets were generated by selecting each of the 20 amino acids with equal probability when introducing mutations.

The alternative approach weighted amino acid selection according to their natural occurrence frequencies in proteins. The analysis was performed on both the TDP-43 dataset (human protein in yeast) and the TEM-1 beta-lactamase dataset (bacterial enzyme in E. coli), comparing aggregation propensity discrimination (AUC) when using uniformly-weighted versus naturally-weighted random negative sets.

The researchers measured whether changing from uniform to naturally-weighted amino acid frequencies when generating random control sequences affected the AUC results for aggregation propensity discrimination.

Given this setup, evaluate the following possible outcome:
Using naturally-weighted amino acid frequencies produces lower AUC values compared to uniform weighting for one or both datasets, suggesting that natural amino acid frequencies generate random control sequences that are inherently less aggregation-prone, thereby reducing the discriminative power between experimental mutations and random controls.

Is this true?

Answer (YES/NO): NO